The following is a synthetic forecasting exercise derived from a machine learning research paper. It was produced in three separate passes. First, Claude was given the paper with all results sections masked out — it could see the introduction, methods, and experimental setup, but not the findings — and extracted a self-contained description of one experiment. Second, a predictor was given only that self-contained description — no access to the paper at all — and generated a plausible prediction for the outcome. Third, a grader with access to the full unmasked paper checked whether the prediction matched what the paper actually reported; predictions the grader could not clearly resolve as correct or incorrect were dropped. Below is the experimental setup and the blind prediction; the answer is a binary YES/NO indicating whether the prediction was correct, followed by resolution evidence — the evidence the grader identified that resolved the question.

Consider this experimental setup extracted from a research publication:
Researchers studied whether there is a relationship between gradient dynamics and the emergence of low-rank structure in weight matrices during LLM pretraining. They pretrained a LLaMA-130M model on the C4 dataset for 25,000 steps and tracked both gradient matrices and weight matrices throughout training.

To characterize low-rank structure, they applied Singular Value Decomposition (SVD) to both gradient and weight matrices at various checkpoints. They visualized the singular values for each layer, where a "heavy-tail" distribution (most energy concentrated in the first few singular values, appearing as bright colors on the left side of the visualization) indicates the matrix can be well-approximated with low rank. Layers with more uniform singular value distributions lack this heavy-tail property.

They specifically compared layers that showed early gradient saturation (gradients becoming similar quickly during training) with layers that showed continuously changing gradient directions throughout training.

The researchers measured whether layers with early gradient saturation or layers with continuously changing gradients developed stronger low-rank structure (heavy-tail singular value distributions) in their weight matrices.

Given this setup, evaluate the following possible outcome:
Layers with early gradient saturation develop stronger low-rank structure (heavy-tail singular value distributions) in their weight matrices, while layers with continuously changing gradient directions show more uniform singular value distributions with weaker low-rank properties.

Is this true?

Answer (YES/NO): NO